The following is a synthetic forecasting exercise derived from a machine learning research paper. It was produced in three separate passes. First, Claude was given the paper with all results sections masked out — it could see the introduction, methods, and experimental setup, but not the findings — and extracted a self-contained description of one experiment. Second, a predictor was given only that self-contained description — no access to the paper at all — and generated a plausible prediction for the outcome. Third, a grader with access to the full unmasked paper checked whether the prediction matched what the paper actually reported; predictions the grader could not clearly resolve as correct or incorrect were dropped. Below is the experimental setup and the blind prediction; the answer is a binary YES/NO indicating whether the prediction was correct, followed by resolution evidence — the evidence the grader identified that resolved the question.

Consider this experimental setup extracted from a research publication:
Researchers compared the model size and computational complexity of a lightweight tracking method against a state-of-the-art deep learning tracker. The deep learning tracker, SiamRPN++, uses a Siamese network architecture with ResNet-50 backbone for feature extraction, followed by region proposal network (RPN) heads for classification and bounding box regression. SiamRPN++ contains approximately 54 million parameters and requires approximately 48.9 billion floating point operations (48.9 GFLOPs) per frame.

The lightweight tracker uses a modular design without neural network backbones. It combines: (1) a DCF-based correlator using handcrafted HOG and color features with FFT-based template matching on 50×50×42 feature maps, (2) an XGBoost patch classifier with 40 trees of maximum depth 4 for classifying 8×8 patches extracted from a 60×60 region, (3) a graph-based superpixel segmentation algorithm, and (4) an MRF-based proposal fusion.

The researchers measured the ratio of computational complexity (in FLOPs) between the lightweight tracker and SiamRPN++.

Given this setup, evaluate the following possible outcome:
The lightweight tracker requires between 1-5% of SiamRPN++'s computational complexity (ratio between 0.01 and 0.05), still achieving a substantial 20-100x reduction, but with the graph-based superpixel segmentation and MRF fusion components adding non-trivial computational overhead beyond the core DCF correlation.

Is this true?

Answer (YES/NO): NO